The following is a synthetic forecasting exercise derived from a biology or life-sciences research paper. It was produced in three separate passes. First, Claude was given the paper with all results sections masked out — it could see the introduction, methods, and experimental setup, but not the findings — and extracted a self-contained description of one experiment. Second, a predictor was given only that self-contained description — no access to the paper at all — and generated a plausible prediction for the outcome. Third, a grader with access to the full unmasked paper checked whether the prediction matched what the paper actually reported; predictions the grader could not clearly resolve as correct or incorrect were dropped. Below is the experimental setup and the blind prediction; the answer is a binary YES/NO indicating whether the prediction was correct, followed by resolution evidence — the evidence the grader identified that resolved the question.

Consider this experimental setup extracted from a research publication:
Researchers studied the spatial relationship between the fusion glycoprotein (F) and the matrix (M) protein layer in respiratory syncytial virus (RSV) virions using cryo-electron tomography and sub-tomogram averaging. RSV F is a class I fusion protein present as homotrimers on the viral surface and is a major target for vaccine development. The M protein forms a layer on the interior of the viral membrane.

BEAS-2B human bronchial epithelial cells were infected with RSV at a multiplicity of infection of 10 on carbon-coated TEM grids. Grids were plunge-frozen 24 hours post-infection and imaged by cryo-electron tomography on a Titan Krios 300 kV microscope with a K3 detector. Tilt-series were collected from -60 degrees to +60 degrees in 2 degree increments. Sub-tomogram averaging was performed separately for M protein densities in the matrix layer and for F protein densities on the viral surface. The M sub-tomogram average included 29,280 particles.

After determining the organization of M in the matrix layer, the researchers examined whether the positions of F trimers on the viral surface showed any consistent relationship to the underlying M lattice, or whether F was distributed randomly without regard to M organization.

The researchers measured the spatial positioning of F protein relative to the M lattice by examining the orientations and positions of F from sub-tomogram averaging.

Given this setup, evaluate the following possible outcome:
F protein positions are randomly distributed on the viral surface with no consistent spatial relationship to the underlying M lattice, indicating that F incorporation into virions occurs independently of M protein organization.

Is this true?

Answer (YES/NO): NO